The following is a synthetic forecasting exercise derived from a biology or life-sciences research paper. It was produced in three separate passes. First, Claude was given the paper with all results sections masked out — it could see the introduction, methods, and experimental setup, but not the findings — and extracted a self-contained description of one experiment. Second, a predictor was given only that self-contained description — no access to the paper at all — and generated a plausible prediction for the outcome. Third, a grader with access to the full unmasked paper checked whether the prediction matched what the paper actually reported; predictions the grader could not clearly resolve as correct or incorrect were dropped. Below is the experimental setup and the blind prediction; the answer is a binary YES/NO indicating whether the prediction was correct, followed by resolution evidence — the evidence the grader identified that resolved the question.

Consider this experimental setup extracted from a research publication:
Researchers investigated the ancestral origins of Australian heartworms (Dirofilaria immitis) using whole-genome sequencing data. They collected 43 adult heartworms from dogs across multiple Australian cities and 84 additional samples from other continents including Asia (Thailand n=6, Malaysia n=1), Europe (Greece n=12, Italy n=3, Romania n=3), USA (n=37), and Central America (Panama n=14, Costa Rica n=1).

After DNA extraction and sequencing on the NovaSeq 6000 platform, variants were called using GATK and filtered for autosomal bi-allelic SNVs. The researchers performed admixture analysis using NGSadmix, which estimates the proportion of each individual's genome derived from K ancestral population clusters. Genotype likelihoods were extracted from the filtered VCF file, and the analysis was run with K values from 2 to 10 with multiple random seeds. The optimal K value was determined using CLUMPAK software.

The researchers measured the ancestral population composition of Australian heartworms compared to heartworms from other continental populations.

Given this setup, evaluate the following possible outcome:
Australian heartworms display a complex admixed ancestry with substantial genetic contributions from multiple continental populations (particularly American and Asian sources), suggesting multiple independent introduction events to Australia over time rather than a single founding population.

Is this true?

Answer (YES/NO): NO